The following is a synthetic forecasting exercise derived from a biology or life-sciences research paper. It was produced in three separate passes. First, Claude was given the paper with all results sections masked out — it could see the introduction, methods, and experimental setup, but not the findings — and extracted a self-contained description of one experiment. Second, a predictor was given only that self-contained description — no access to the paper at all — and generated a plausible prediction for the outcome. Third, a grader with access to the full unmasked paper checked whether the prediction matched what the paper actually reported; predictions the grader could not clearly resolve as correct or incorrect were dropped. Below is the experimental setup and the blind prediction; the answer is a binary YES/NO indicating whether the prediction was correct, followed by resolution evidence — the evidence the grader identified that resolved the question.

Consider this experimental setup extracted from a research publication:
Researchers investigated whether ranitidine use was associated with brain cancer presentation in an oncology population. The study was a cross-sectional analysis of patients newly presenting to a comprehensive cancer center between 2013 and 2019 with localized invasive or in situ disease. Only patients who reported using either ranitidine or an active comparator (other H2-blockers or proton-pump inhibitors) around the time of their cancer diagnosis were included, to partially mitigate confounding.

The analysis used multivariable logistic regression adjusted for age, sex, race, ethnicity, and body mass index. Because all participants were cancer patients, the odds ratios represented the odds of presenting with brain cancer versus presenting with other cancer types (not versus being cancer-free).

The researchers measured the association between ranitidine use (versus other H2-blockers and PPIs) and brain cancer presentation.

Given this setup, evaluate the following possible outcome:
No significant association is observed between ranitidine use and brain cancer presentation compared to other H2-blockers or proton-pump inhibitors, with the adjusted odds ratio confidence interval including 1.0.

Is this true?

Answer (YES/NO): NO